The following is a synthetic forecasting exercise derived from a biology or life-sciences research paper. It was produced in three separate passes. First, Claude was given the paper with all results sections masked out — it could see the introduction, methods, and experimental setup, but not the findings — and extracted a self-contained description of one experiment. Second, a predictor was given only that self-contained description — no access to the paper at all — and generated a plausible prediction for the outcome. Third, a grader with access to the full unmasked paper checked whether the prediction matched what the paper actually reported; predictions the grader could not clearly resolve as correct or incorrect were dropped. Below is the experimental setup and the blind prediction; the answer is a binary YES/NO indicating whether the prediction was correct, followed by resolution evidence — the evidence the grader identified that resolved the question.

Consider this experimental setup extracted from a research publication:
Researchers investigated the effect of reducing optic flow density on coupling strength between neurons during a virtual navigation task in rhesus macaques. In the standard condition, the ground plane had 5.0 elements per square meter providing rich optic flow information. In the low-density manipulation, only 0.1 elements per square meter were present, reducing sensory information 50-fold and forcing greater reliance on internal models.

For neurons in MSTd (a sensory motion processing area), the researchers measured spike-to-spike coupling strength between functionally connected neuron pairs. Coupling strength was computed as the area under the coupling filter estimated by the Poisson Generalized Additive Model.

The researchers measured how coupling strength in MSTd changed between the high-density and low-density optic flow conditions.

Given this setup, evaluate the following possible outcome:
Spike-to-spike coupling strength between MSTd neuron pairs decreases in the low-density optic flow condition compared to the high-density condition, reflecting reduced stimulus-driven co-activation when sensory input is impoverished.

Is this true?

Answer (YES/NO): NO